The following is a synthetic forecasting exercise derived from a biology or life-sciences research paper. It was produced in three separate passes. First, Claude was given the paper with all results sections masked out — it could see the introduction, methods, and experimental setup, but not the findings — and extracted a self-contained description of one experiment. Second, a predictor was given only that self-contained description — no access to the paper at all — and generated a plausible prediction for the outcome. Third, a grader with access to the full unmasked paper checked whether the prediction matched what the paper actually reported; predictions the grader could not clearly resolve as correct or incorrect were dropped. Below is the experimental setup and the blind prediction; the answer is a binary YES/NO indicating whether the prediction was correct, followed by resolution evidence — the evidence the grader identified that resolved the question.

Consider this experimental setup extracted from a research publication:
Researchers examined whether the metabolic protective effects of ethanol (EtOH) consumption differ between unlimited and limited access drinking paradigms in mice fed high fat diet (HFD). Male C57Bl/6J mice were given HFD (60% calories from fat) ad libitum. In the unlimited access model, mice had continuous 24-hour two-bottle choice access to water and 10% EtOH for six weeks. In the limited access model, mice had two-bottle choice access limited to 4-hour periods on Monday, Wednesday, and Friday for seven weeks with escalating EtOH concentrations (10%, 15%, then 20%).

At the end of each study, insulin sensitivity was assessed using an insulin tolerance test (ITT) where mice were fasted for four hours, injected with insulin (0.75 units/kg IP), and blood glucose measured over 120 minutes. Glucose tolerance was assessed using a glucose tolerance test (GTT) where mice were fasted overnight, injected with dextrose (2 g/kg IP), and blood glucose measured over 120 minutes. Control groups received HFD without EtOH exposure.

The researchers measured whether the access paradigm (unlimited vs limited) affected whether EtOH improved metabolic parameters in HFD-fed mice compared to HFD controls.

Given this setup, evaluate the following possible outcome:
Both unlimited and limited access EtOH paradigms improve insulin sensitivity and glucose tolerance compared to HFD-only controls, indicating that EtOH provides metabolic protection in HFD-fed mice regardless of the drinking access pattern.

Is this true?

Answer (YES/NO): NO